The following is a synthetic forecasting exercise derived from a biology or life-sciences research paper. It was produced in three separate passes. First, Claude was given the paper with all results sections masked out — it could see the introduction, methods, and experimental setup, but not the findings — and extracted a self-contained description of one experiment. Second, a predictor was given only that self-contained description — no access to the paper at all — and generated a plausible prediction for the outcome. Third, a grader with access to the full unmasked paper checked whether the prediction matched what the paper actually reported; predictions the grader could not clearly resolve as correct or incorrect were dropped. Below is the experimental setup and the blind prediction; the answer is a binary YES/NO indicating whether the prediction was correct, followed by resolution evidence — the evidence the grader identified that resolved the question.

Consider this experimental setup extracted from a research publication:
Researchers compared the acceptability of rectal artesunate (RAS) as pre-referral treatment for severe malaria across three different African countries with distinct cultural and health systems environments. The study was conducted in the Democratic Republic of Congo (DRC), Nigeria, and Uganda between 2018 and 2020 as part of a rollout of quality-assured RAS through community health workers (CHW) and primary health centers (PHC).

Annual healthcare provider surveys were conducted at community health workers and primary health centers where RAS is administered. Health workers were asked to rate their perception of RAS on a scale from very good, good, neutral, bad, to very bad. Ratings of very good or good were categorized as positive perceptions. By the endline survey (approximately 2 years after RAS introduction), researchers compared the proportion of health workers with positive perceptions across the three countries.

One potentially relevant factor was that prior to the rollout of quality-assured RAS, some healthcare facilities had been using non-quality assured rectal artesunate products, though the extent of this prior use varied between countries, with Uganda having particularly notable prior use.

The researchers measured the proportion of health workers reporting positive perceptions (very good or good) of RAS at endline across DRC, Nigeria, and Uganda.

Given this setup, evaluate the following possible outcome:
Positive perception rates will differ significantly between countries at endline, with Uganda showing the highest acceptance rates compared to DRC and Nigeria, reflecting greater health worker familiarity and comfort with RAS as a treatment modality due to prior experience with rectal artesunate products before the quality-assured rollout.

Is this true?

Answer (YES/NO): NO